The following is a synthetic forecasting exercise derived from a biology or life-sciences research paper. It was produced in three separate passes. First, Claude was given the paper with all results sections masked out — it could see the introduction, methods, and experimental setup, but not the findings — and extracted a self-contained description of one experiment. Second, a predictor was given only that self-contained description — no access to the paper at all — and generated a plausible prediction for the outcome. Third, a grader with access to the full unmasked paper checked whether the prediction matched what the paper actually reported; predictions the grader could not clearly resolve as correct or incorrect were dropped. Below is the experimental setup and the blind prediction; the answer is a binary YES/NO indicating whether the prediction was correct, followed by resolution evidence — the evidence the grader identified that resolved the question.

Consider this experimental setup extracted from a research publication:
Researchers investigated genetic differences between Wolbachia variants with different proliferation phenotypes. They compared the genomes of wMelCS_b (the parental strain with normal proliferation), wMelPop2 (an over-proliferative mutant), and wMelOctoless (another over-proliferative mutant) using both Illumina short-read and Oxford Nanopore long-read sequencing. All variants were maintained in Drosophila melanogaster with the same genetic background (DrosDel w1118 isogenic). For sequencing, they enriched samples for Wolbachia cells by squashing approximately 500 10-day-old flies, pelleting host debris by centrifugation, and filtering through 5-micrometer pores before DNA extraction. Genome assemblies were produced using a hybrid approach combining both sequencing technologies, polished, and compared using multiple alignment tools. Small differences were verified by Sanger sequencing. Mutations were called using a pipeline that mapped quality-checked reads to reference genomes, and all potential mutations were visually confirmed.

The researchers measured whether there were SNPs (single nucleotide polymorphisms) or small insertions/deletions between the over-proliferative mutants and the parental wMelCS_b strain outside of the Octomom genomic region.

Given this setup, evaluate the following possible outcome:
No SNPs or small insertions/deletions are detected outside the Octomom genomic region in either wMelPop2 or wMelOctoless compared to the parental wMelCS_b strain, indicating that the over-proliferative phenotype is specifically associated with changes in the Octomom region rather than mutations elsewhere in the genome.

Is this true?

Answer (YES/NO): YES